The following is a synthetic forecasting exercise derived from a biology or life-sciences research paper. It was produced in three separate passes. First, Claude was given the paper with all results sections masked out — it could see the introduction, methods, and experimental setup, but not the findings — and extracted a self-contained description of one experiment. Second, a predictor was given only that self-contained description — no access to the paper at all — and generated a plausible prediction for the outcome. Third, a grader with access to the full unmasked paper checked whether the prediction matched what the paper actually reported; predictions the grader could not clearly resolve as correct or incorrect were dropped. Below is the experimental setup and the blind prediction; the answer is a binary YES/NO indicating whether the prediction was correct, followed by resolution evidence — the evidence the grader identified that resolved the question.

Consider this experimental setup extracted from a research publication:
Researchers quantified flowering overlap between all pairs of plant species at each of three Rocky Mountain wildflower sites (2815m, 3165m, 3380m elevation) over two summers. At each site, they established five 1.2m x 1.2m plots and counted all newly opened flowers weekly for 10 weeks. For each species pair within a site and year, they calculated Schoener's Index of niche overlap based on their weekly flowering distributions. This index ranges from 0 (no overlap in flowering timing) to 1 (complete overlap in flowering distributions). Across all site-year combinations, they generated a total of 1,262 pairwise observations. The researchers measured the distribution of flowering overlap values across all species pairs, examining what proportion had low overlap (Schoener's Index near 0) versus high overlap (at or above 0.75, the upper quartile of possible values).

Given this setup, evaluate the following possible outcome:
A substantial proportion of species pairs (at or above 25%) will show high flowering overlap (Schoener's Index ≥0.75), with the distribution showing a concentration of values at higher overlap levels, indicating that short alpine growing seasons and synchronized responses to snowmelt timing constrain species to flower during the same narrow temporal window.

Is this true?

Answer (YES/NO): NO